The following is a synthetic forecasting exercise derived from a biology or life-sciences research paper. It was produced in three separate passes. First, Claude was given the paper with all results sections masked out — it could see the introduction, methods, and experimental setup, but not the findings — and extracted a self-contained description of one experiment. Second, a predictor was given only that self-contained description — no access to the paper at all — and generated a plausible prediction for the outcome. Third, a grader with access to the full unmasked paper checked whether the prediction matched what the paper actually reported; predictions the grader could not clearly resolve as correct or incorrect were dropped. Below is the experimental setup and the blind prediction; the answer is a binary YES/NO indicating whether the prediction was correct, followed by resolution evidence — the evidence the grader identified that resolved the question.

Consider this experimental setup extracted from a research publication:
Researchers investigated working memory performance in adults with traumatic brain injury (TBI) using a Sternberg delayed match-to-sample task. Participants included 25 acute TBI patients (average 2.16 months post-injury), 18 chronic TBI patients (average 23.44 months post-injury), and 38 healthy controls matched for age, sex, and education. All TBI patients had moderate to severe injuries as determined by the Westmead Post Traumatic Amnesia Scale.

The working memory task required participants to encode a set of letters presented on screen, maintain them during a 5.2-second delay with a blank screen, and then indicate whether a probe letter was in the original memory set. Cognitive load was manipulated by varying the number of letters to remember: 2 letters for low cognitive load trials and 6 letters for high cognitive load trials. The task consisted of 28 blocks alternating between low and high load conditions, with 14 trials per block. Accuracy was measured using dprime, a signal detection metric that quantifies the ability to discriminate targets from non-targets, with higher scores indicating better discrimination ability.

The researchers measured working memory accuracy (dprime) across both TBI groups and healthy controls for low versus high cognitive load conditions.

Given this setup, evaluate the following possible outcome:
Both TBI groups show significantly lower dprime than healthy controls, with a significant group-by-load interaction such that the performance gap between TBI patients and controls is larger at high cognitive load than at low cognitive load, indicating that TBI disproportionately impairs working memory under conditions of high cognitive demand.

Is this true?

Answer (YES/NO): NO